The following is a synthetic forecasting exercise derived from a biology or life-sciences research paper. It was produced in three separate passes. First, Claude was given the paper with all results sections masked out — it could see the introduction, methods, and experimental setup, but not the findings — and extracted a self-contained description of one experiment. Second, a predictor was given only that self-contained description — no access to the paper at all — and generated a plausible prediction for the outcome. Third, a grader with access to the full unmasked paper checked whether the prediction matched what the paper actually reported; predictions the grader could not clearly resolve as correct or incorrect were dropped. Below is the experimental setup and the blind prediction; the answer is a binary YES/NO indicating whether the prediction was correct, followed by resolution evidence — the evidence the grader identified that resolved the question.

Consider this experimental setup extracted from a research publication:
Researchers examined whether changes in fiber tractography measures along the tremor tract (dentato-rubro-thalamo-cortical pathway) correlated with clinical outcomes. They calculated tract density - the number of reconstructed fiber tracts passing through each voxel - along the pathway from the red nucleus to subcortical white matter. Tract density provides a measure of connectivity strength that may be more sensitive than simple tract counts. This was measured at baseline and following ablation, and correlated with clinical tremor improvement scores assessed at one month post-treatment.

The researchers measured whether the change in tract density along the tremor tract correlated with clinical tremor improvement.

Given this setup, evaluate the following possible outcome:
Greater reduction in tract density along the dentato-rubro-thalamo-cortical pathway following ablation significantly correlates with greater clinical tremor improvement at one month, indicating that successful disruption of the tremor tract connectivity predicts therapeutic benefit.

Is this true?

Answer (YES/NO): NO